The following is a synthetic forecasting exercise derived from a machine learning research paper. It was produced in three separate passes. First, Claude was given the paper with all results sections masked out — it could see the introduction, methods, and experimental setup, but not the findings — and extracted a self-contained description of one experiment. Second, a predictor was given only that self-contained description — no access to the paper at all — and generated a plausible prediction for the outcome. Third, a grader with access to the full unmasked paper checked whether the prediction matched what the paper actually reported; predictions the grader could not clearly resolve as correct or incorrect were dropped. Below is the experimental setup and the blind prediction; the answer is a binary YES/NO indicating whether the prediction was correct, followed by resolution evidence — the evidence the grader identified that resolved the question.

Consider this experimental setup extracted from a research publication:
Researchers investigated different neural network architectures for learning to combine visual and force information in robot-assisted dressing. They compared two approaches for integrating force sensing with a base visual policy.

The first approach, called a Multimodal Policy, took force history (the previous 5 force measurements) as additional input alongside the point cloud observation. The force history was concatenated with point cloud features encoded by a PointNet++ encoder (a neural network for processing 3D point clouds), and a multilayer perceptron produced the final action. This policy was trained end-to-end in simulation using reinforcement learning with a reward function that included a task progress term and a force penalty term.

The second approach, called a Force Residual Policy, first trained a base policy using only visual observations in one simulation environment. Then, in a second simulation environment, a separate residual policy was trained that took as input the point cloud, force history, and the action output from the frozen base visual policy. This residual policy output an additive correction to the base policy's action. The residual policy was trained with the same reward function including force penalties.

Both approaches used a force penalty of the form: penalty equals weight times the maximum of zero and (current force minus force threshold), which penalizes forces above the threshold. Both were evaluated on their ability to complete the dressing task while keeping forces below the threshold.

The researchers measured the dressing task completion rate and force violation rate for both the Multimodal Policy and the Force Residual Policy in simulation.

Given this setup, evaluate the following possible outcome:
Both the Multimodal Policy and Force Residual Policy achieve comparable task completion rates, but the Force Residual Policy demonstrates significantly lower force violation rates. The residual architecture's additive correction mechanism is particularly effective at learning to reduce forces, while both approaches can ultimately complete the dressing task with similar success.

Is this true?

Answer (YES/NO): NO